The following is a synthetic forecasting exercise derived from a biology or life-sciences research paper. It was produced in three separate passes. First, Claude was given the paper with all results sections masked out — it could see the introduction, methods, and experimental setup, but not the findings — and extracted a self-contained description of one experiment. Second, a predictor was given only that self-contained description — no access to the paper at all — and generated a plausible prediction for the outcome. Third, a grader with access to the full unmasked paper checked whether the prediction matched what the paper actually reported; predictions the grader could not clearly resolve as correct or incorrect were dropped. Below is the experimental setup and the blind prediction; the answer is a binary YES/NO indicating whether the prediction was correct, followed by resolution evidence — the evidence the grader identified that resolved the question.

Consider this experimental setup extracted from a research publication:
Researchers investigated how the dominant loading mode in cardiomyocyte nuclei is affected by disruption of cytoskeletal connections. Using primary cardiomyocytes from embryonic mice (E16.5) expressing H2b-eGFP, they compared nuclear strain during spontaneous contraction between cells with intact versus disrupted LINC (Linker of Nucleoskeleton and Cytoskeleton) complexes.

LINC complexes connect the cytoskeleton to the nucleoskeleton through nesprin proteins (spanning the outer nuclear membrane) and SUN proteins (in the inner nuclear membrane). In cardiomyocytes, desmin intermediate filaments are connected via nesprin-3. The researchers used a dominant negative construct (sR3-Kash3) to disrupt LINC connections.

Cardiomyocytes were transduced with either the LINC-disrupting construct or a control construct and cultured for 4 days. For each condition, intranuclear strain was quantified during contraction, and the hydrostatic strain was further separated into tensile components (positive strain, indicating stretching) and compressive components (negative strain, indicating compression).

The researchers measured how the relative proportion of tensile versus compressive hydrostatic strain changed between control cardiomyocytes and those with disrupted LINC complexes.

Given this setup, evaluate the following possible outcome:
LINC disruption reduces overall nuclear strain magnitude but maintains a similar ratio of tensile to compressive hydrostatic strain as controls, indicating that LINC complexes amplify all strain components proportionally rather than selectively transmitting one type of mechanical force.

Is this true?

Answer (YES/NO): NO